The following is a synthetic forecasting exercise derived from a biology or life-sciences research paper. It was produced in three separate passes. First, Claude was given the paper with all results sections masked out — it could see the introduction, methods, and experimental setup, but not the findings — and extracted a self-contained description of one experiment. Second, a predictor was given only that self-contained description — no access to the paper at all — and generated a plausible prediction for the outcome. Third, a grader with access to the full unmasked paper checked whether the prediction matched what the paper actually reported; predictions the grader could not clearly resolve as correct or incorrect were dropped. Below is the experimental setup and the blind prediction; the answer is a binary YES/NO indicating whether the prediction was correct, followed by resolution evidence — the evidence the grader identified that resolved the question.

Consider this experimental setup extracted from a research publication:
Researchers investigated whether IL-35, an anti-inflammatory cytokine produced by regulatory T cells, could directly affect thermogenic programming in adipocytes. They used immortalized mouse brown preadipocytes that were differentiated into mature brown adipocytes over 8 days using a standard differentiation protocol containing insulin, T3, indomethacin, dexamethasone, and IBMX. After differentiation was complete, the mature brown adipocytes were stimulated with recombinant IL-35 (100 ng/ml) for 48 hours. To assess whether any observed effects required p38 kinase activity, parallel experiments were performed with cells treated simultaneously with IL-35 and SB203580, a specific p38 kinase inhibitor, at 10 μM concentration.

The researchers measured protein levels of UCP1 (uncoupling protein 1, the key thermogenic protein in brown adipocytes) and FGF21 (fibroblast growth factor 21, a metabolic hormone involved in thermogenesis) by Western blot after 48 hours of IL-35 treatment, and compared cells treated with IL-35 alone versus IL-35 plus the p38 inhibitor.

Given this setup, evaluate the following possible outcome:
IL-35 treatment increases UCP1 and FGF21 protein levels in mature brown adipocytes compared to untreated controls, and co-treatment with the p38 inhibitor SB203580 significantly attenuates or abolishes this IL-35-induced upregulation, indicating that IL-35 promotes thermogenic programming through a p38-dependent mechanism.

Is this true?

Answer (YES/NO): YES